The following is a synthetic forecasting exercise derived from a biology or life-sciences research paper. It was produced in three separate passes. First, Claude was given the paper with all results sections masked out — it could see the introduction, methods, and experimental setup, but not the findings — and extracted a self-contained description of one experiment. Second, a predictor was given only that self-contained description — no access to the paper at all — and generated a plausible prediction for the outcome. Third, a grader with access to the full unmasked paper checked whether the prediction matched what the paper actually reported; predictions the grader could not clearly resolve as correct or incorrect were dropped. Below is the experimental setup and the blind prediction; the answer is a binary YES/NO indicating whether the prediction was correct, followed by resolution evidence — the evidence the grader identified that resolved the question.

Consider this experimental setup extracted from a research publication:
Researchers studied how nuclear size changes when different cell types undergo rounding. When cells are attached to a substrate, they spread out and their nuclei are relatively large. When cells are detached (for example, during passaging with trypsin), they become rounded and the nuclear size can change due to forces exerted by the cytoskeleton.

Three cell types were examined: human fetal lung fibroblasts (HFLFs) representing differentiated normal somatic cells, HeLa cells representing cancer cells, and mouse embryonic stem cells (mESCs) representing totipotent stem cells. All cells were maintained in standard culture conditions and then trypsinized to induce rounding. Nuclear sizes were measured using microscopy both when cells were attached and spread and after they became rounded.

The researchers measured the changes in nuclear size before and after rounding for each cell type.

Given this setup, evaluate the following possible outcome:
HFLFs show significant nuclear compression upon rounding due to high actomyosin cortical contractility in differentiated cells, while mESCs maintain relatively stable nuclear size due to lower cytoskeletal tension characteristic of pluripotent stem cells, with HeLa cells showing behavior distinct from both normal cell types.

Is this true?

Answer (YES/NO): NO